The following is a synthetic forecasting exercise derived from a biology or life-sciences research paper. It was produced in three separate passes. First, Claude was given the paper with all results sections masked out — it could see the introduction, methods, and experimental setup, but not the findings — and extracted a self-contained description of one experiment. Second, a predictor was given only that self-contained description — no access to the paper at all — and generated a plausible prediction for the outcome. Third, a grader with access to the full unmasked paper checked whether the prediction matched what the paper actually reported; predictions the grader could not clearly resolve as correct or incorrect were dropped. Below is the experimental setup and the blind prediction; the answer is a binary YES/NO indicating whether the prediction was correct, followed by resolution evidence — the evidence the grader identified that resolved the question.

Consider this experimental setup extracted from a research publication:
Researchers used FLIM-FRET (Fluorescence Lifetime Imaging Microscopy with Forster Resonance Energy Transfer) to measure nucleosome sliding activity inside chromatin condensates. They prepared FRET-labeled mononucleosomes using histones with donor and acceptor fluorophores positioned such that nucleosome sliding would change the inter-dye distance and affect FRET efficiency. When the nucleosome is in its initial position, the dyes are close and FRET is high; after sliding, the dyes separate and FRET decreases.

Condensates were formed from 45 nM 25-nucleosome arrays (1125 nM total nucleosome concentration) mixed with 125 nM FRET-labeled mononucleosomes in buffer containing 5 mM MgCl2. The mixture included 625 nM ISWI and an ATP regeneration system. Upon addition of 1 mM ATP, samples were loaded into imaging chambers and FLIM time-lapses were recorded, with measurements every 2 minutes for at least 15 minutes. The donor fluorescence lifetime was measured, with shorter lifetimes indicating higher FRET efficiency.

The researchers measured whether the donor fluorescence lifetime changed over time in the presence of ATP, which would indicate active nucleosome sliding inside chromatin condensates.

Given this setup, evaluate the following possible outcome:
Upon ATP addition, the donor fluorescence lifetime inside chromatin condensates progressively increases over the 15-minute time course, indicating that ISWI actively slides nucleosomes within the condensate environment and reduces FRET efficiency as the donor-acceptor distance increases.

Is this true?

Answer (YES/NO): YES